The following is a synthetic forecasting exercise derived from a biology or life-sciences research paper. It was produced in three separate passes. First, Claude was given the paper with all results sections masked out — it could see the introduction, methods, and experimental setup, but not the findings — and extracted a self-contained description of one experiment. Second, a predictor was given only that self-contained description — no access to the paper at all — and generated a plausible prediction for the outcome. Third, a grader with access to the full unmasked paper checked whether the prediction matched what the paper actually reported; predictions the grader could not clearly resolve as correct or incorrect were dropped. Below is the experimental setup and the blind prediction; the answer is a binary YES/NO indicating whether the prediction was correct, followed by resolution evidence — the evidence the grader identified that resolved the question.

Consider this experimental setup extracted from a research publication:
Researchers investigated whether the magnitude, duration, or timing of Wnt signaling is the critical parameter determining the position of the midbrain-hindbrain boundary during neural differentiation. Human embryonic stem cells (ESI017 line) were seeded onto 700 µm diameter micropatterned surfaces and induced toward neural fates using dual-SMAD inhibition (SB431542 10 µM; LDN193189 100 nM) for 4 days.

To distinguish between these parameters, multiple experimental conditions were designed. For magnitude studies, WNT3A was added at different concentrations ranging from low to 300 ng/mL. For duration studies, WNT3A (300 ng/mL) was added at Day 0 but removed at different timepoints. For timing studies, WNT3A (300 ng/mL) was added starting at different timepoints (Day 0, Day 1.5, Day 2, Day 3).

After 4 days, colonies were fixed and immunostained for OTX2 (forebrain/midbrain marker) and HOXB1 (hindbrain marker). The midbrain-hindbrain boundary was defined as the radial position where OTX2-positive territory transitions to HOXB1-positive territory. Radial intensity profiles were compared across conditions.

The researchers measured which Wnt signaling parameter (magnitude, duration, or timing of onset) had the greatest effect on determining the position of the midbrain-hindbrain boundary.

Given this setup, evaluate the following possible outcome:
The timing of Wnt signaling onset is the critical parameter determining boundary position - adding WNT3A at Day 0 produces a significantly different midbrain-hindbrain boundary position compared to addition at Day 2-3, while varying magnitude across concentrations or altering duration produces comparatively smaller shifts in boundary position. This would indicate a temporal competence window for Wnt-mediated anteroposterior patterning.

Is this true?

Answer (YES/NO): YES